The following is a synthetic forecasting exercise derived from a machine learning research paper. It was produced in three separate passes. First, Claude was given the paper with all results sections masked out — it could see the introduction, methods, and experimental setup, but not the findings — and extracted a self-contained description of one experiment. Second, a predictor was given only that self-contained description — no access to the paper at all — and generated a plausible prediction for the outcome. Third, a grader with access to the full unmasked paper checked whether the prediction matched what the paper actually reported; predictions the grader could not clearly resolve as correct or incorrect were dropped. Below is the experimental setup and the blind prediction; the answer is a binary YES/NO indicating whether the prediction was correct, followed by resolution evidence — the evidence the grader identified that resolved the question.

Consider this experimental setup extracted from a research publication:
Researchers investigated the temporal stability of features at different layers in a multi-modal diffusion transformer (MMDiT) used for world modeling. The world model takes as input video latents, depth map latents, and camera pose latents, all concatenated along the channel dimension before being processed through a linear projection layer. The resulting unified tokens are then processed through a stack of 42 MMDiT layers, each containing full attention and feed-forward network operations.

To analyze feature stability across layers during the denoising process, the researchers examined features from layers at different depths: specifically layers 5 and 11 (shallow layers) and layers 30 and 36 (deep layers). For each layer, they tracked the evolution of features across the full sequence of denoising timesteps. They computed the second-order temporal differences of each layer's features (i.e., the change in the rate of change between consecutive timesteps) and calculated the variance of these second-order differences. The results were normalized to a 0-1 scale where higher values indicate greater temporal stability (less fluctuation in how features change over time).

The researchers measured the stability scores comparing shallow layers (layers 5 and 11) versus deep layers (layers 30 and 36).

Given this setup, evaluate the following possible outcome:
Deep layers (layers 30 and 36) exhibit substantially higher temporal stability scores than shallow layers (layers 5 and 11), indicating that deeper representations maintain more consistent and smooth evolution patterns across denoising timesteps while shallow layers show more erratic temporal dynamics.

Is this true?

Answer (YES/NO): YES